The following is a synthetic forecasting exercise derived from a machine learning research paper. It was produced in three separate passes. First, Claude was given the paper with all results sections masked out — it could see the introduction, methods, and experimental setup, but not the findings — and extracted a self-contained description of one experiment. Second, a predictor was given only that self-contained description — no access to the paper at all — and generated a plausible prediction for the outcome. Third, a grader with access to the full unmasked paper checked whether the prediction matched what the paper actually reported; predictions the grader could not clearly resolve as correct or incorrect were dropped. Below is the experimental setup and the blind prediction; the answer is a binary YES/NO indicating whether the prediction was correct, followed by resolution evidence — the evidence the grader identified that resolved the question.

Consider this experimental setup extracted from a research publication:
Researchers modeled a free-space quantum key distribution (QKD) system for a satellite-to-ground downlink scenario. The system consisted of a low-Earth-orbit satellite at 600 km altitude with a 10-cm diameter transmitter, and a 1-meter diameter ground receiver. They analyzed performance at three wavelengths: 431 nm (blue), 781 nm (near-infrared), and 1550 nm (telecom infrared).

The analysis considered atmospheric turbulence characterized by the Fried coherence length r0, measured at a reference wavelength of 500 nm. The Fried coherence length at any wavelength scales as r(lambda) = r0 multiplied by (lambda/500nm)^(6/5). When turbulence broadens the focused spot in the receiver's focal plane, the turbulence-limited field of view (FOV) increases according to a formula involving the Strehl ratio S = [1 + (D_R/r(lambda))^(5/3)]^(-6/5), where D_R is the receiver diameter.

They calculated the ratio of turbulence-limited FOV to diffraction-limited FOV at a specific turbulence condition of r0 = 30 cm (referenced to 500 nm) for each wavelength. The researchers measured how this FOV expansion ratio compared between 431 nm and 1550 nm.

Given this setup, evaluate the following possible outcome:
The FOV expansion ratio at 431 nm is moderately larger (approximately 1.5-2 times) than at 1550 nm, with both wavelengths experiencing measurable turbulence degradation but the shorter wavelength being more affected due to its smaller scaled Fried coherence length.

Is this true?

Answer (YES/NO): NO